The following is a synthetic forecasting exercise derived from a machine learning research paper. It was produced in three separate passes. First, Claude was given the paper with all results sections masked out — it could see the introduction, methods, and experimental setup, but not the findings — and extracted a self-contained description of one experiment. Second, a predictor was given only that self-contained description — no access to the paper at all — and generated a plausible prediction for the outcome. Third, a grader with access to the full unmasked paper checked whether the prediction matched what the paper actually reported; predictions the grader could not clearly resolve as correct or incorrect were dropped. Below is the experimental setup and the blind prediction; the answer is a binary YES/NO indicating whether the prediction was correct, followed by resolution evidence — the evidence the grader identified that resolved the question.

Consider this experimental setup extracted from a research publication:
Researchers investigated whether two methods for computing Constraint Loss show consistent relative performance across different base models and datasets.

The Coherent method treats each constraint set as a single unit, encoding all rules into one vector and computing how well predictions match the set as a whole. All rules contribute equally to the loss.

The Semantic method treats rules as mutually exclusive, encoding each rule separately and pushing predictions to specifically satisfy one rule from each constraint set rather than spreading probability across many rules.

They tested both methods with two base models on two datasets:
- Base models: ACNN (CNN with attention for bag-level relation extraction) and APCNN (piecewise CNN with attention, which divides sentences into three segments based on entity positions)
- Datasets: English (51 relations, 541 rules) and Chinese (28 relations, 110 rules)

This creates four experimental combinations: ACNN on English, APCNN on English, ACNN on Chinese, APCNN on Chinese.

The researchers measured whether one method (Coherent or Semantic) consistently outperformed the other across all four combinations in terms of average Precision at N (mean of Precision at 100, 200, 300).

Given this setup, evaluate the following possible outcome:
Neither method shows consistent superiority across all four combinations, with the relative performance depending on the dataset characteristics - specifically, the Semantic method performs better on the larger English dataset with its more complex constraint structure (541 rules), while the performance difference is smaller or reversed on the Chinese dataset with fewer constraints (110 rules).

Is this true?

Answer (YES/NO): NO